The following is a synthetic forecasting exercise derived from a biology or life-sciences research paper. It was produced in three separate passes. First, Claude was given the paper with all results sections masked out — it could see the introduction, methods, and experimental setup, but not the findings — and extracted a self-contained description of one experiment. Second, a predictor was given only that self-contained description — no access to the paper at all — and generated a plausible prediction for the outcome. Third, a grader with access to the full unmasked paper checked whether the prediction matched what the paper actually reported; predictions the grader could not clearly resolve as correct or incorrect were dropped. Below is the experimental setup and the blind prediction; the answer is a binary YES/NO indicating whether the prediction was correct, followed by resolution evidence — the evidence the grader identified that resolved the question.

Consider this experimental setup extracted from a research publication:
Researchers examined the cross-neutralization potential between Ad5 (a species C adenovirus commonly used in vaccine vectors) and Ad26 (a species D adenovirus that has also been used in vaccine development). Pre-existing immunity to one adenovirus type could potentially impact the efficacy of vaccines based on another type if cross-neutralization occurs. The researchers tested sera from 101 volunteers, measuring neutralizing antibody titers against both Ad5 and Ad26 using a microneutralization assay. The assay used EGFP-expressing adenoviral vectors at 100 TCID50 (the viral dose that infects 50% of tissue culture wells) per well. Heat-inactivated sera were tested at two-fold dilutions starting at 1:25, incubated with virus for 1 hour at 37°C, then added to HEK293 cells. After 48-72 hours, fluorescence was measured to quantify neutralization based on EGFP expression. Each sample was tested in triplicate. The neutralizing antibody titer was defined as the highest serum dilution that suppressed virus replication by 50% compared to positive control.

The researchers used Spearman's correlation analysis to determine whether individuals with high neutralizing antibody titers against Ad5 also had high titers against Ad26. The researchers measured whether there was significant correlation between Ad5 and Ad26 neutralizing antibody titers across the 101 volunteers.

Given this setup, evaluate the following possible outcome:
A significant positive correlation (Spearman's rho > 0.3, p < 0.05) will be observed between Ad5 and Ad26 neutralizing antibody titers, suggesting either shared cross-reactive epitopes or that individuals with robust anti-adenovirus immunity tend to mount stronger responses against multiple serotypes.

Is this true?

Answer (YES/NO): NO